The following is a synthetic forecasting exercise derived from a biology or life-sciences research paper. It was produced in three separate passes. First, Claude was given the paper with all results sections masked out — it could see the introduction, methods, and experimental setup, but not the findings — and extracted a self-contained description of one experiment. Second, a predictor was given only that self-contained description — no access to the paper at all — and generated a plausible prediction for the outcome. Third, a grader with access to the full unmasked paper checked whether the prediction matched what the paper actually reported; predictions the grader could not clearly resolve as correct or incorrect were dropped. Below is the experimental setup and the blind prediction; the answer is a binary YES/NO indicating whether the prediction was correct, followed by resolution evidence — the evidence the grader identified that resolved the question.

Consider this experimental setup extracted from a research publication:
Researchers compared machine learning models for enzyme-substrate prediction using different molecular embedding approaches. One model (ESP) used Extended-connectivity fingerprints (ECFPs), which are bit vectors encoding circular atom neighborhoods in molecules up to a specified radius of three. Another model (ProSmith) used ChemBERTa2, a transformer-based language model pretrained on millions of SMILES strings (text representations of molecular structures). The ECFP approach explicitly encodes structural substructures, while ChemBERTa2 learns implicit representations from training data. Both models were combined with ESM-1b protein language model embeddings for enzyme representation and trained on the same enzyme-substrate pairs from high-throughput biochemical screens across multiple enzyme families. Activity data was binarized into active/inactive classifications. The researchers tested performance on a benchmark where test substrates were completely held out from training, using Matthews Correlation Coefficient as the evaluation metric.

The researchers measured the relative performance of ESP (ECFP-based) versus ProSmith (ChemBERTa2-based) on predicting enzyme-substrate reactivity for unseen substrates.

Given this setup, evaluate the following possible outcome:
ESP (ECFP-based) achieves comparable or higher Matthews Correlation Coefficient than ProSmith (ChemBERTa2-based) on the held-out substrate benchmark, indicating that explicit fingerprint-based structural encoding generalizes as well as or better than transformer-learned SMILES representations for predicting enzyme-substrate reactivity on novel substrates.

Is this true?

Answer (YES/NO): NO